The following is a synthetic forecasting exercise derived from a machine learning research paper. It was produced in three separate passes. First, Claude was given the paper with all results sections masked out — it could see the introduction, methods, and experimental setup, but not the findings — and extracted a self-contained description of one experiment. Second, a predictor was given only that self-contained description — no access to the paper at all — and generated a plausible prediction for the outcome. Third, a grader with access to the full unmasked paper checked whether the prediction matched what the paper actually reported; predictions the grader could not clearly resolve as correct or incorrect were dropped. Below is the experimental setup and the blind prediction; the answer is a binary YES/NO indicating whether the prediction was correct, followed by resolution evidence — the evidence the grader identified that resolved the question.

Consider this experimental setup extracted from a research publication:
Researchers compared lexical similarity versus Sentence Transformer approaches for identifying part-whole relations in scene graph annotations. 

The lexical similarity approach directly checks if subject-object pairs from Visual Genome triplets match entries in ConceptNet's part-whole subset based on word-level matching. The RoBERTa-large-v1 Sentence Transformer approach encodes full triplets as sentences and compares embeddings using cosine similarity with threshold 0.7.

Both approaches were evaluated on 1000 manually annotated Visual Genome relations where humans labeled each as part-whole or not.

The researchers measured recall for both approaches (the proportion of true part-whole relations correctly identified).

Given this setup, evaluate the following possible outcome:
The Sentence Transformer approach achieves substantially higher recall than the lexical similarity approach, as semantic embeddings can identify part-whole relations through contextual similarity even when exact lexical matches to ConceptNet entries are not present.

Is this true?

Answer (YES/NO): NO